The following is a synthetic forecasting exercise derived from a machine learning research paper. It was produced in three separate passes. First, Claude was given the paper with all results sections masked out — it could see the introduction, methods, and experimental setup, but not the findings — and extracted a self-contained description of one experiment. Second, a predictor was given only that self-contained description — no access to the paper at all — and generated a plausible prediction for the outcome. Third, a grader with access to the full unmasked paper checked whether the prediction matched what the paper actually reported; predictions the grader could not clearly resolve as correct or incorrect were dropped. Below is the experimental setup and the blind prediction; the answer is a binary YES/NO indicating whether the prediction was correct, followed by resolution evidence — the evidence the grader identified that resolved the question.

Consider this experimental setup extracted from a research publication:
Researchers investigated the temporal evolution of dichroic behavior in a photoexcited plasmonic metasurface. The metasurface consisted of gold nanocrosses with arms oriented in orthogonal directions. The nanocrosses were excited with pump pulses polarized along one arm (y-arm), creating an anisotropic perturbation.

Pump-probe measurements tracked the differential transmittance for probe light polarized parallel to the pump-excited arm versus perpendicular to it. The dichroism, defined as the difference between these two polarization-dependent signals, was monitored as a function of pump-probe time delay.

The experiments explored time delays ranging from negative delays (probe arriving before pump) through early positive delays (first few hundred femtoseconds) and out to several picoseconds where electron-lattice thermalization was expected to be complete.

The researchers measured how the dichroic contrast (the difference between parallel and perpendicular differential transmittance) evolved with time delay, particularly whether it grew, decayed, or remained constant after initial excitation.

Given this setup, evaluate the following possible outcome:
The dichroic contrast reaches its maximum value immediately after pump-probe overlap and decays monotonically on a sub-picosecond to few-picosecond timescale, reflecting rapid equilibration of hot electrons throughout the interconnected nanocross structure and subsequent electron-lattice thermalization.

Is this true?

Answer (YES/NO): NO